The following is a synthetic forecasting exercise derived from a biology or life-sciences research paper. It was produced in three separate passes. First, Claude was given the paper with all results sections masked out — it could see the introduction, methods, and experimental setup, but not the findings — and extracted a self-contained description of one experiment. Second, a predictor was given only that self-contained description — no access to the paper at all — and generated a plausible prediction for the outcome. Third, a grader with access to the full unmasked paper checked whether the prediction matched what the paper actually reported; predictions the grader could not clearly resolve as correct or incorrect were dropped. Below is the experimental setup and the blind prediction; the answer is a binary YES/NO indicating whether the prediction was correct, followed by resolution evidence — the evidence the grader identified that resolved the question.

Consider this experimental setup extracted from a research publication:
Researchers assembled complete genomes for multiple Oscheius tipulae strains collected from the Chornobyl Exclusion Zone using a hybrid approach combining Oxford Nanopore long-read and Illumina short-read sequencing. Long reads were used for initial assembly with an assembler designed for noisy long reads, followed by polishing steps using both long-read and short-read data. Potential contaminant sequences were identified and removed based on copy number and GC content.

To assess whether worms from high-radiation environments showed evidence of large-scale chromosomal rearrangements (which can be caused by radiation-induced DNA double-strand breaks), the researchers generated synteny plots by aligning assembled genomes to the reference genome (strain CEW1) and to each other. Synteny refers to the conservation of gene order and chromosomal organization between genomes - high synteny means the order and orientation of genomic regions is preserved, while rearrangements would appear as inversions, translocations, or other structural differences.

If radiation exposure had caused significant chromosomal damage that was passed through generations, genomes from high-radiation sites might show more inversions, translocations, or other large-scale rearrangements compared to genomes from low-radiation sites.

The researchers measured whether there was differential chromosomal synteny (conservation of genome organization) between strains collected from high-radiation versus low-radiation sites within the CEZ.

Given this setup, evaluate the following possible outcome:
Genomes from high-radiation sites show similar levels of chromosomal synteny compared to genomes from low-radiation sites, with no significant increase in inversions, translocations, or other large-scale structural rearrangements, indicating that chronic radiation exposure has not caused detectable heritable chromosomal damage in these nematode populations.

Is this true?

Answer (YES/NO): YES